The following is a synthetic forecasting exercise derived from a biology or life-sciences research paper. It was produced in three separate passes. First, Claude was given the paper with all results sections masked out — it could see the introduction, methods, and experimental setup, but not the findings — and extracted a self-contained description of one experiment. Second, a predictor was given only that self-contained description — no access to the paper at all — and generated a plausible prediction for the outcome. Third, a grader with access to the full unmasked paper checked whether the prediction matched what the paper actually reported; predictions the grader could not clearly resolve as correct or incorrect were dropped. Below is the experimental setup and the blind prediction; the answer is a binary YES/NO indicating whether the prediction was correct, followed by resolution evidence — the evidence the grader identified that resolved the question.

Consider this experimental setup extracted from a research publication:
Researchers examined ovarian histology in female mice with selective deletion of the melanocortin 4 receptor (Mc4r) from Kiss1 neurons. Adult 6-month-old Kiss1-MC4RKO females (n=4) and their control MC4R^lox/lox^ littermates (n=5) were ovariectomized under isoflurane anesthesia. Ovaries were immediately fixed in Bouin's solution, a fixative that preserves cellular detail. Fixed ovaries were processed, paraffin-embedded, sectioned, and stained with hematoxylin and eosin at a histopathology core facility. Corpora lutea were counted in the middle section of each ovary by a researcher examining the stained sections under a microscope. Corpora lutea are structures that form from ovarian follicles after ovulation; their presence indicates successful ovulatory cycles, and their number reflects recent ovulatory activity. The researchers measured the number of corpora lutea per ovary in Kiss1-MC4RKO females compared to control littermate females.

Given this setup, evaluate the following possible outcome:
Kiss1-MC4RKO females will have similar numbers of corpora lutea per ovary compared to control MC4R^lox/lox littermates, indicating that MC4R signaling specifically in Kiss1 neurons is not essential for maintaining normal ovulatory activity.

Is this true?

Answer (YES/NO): NO